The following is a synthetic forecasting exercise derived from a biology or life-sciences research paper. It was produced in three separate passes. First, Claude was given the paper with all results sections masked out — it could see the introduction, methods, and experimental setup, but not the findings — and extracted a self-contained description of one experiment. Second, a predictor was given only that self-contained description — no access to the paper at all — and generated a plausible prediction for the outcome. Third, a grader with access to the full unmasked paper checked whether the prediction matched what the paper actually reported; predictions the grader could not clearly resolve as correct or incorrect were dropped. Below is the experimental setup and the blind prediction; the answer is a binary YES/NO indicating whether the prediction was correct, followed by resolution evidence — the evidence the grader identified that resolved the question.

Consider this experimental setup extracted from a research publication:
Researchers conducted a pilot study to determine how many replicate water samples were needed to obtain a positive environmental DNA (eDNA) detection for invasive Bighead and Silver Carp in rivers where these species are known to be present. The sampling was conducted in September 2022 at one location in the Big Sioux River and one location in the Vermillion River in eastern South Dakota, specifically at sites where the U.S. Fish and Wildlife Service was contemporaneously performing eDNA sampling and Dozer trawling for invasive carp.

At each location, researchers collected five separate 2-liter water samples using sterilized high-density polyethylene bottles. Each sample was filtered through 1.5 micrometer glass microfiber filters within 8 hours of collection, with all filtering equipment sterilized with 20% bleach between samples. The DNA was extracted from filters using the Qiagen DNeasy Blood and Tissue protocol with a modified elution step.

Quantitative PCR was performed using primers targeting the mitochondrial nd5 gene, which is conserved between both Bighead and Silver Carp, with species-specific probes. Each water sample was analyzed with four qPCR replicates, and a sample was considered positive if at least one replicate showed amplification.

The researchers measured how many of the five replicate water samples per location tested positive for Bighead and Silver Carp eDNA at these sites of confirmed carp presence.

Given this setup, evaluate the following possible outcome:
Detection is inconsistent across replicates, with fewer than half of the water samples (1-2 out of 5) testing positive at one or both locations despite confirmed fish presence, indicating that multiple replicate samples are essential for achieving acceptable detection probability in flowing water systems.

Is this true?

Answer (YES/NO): NO